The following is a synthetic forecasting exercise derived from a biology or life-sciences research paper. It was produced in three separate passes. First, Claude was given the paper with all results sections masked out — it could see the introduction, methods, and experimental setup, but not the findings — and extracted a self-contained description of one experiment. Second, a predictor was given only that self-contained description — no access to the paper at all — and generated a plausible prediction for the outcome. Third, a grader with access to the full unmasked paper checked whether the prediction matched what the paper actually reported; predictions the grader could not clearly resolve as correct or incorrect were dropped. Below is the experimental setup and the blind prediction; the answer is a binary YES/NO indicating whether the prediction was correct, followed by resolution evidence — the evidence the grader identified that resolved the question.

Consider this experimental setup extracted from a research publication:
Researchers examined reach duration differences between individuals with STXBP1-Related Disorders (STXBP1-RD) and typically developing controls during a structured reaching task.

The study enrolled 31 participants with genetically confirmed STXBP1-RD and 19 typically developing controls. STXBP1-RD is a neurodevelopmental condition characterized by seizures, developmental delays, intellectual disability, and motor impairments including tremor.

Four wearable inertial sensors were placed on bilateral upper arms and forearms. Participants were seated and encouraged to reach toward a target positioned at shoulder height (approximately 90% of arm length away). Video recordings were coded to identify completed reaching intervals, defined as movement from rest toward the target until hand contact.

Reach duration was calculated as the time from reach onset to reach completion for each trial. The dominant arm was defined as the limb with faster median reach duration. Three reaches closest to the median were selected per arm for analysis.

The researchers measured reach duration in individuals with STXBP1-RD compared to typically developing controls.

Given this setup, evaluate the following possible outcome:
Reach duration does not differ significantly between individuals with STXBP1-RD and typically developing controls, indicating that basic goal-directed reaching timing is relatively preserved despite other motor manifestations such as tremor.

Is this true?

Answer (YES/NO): NO